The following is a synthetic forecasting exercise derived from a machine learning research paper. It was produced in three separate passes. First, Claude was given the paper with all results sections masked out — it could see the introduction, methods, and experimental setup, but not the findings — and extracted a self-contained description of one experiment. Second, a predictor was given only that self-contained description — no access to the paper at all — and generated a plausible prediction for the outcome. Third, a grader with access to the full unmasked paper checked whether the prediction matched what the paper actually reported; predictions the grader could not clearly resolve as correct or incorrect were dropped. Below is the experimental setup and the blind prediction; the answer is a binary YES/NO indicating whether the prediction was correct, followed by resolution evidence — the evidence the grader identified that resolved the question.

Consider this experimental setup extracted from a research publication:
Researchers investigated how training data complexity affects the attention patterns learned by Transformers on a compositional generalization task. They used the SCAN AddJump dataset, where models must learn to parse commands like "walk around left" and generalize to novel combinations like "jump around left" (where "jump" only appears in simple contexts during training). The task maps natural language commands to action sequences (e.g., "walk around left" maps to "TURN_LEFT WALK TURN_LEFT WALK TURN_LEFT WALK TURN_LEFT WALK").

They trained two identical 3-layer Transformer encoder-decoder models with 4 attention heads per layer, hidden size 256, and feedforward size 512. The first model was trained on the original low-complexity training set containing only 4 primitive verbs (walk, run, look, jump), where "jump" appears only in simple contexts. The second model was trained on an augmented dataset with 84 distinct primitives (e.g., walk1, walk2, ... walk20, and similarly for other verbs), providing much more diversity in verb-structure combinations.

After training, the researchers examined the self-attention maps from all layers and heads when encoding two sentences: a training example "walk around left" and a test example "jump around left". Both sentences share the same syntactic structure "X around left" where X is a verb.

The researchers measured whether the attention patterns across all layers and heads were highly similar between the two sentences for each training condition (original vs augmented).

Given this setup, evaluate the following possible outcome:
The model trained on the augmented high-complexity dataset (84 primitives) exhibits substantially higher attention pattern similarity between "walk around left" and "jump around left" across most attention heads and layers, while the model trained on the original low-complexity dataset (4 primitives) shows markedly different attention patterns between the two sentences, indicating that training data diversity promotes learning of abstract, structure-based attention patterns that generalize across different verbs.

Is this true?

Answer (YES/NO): YES